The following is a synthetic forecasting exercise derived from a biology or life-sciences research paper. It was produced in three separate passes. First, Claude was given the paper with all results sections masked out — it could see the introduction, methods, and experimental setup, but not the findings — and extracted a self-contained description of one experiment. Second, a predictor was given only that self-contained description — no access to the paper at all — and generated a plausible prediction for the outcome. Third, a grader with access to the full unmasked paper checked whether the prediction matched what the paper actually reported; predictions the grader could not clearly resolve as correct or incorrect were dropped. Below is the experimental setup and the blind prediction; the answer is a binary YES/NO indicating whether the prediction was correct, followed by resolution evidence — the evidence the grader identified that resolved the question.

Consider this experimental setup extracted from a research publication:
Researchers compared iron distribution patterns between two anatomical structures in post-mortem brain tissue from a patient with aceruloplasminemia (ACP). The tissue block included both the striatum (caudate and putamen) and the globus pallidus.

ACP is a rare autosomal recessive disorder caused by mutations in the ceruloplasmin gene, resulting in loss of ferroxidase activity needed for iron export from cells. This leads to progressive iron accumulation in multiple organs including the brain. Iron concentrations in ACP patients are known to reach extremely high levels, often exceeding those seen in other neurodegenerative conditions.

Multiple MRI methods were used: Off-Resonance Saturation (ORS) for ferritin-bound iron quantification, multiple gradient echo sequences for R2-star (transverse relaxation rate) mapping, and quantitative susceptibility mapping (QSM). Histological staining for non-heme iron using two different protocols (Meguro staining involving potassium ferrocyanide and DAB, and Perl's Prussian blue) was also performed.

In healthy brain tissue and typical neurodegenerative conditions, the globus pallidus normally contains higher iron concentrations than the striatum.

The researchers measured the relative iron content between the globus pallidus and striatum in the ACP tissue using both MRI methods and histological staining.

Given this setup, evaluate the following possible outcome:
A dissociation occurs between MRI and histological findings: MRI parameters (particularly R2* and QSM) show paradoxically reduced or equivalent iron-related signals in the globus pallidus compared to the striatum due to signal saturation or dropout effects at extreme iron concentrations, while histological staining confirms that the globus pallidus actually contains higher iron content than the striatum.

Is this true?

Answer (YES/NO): NO